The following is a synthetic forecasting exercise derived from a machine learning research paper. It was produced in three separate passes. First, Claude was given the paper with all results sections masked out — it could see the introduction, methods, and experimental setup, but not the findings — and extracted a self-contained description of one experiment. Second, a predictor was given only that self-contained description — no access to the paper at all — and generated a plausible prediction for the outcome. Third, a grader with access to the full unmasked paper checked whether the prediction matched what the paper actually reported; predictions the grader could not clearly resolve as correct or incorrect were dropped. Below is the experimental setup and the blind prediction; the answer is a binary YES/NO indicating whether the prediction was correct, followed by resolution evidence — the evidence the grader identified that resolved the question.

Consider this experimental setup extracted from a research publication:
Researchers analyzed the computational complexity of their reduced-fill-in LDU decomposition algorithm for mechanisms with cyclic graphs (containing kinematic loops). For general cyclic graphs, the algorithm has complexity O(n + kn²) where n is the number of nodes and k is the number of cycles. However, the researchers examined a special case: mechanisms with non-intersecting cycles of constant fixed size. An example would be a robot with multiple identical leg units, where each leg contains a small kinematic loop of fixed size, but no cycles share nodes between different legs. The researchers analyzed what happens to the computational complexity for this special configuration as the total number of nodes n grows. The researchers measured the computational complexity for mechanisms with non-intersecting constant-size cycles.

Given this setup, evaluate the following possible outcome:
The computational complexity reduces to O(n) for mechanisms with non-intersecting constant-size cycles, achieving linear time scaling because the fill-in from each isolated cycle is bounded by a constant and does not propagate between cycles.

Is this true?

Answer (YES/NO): YES